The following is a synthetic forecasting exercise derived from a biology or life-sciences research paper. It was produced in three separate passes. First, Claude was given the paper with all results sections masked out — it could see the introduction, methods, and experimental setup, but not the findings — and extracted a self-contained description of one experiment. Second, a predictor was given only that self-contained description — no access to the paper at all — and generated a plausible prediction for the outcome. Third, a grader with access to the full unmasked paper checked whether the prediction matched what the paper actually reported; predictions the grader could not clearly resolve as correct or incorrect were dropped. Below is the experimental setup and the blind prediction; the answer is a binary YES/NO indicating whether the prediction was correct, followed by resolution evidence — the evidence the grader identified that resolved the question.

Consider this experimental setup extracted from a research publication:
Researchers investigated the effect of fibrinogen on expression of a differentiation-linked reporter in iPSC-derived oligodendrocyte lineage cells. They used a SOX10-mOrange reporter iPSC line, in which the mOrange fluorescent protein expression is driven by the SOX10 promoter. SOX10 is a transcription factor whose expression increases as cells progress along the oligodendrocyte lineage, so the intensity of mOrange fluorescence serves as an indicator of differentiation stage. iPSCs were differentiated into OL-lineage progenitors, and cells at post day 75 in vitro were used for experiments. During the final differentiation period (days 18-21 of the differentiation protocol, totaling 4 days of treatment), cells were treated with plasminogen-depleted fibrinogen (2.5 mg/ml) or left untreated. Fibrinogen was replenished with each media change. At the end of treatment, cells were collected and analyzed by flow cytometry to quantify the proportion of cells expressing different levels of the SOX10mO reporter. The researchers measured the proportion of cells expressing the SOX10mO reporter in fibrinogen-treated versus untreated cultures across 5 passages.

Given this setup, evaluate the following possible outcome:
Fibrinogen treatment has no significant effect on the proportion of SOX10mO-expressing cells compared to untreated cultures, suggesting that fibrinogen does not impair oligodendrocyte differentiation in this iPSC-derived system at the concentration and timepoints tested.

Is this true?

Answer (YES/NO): NO